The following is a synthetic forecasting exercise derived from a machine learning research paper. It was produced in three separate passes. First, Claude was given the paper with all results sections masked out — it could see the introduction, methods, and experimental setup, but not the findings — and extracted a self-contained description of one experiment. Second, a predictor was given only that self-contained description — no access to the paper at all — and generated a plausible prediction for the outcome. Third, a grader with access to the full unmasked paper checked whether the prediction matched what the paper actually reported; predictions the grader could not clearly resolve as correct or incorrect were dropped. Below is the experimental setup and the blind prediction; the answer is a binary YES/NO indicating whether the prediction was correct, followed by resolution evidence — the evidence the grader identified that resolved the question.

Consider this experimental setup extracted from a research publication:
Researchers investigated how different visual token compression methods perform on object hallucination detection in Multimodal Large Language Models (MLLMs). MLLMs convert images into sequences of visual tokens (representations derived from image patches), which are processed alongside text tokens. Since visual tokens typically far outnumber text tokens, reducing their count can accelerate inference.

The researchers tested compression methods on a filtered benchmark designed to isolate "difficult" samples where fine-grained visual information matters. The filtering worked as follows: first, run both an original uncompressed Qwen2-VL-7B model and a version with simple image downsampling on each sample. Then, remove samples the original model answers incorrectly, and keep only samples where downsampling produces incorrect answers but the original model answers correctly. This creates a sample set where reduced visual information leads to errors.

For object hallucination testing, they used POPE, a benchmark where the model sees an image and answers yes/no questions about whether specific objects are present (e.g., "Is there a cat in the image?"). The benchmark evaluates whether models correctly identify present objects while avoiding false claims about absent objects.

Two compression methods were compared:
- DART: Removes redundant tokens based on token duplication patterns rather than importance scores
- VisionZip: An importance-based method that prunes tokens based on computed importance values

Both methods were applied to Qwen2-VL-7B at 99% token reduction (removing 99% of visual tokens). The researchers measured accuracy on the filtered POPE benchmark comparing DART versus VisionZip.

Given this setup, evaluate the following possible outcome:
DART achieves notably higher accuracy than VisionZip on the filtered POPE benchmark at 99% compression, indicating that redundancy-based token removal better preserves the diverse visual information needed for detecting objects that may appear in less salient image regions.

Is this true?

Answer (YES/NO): NO